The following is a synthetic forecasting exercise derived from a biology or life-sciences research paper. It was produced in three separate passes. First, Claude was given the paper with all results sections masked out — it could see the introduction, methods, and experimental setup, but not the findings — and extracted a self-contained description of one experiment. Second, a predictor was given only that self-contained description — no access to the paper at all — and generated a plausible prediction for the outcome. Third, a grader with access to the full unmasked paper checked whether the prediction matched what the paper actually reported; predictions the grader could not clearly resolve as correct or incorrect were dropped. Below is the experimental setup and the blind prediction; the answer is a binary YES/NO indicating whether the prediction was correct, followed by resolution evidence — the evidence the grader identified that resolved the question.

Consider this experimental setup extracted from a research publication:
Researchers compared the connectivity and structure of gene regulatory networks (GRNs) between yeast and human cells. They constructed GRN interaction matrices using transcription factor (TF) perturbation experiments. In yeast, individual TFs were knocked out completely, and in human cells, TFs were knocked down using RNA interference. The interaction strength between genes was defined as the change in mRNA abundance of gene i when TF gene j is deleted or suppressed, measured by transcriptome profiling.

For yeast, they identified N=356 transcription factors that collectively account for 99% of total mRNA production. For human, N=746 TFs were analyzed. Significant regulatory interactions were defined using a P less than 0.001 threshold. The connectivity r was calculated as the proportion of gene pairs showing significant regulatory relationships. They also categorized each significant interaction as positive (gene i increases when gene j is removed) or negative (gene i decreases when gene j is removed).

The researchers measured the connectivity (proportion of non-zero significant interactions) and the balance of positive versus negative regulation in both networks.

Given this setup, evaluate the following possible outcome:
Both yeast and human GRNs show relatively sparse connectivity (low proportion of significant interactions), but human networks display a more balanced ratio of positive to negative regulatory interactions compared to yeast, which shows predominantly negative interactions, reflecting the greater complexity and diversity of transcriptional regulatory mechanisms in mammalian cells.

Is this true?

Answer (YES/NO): NO